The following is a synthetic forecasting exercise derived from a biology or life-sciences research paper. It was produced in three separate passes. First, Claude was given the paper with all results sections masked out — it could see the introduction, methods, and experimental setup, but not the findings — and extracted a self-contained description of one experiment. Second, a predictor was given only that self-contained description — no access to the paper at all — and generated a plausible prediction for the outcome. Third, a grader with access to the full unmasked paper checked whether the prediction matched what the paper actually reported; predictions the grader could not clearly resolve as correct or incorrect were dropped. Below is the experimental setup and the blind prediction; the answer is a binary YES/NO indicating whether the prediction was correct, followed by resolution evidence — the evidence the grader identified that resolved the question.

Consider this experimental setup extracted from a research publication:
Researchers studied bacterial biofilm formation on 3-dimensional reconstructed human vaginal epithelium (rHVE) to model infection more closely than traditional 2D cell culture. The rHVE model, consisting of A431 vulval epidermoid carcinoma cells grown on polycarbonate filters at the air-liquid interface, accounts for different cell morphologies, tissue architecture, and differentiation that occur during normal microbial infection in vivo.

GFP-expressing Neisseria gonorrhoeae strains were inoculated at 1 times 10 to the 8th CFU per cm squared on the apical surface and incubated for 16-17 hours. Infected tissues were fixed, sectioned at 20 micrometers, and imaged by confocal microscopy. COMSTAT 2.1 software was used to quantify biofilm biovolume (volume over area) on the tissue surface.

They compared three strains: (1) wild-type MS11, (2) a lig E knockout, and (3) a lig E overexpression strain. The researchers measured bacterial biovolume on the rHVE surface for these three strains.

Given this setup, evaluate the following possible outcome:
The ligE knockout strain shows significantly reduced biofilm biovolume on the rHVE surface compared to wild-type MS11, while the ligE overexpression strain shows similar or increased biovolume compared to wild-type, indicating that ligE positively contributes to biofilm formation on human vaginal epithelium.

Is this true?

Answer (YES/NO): NO